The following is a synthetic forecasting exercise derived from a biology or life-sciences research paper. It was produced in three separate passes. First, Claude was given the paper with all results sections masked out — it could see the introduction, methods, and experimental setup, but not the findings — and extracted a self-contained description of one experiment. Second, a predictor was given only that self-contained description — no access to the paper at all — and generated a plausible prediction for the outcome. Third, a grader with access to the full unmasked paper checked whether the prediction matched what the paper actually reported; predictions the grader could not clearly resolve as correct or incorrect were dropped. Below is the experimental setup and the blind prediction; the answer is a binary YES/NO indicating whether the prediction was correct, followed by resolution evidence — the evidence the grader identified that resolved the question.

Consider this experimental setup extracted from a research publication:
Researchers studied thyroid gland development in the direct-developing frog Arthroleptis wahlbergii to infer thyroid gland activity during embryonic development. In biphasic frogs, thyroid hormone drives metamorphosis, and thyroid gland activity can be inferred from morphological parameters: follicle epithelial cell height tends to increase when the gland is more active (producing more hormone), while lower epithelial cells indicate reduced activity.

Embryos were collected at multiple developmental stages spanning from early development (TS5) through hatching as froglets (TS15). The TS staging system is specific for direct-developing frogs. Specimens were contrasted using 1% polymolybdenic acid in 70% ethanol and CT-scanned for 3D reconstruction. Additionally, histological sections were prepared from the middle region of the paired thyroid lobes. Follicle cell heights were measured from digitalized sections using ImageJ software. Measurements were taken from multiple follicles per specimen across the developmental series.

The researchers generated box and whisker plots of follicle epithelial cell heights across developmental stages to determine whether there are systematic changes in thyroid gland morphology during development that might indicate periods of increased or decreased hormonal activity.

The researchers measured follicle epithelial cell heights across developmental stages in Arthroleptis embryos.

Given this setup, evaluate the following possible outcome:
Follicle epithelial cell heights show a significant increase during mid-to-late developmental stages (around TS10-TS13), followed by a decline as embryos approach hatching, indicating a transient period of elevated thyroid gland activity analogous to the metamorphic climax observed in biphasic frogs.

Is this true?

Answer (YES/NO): NO